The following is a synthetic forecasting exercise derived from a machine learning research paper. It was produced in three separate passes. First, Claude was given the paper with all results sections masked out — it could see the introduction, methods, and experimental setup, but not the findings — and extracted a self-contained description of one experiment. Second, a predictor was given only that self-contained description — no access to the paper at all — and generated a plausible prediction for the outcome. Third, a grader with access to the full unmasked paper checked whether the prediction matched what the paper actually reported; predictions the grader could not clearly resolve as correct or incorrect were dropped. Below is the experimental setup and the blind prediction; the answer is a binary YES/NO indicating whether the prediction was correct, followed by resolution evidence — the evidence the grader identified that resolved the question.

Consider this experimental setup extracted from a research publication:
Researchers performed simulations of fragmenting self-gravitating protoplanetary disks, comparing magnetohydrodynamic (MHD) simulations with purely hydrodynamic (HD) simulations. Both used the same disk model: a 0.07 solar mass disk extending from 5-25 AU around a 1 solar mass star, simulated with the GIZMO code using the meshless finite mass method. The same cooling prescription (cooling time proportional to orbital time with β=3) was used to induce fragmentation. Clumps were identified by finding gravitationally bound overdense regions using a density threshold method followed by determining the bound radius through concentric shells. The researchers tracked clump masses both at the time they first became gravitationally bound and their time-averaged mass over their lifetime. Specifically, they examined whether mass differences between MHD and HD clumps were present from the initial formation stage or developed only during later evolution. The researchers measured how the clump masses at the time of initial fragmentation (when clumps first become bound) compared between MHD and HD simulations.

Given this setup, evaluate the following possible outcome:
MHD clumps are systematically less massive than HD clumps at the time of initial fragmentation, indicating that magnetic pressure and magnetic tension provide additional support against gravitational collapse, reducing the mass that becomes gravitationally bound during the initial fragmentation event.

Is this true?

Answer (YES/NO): NO